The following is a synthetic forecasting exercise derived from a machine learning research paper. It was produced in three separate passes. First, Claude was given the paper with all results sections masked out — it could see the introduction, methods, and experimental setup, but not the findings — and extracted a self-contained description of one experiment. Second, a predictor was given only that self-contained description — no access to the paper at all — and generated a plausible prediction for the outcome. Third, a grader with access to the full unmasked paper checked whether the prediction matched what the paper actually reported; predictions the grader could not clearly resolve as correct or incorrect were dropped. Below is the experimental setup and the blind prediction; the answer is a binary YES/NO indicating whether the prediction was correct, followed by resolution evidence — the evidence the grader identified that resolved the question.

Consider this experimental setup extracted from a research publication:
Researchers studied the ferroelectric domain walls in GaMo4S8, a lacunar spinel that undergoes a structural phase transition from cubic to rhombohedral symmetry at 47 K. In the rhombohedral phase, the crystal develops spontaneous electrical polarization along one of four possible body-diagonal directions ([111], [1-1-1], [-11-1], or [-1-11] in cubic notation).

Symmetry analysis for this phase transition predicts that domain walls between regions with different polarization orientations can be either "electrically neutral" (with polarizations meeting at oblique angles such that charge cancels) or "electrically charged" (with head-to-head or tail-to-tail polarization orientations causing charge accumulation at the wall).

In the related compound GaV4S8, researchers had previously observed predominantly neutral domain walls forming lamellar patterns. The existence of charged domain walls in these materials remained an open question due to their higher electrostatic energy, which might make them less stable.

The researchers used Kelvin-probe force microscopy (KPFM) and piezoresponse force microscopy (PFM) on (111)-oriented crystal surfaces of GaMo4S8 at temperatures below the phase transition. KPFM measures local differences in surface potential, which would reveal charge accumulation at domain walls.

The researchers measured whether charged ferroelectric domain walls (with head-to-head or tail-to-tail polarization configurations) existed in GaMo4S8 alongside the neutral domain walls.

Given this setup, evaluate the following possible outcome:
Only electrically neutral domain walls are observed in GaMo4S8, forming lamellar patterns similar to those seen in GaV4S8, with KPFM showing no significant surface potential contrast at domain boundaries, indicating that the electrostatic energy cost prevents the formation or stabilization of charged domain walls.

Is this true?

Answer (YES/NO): NO